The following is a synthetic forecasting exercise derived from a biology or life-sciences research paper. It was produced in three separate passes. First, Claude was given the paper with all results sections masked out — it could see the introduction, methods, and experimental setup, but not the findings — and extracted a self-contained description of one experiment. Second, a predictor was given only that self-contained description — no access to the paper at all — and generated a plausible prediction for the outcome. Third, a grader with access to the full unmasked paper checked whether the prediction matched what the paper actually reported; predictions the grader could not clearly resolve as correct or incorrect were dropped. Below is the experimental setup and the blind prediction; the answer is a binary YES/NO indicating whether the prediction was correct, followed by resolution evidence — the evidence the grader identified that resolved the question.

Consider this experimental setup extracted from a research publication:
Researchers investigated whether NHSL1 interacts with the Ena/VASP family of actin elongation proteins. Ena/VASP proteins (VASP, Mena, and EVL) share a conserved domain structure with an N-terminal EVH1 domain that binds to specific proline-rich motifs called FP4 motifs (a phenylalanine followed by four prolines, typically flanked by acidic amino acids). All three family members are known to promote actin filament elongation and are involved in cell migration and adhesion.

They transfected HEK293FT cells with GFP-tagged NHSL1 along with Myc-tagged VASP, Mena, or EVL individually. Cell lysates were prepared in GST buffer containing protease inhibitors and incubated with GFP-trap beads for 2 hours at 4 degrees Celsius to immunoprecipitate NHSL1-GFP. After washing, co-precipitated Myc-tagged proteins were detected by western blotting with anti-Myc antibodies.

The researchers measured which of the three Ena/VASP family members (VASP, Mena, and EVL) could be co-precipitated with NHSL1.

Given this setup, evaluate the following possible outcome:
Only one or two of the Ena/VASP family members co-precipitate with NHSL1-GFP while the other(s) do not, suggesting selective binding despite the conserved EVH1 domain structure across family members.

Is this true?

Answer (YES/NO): NO